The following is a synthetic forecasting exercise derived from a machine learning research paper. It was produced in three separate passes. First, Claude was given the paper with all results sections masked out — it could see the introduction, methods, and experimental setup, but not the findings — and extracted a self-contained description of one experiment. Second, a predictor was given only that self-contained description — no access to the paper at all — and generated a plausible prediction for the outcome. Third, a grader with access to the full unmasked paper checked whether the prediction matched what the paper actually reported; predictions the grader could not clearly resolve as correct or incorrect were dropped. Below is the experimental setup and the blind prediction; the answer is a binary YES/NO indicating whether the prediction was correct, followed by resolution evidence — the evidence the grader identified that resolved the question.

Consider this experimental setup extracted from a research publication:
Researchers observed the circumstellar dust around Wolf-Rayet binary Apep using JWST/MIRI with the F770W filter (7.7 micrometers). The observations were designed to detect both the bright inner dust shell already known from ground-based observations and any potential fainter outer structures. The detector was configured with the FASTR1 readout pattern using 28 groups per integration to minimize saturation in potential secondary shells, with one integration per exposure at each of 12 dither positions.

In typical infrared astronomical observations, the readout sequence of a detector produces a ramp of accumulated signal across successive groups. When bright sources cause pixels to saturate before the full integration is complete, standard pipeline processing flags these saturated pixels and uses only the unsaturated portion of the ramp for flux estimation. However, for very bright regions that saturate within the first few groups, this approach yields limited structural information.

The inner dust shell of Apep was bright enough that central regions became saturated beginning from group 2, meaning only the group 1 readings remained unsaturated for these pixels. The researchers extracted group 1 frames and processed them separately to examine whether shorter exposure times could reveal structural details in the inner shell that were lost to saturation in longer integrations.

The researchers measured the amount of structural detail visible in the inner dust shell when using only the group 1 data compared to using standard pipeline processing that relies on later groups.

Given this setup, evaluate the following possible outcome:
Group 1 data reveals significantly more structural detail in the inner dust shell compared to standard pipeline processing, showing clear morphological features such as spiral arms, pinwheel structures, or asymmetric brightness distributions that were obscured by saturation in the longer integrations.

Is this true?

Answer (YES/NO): YES